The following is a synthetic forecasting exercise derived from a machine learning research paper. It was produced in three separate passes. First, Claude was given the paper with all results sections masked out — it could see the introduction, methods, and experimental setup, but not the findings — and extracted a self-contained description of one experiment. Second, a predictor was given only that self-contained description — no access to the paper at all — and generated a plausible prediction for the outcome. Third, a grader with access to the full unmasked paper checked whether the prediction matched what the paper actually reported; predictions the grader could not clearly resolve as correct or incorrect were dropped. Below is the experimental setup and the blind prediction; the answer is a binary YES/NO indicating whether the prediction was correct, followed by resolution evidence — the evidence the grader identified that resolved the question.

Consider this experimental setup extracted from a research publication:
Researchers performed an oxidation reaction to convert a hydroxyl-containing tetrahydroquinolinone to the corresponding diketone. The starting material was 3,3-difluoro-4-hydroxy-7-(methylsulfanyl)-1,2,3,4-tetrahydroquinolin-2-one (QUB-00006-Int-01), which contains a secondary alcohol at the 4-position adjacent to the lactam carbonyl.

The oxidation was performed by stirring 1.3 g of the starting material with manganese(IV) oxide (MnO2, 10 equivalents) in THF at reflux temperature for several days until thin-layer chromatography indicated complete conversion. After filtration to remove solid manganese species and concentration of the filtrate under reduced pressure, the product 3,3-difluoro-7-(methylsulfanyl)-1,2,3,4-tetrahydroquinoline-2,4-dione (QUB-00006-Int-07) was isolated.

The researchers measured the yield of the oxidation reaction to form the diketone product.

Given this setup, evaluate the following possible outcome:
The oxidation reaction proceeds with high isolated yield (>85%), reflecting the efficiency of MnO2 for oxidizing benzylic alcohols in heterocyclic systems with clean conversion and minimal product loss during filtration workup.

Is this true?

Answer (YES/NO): NO